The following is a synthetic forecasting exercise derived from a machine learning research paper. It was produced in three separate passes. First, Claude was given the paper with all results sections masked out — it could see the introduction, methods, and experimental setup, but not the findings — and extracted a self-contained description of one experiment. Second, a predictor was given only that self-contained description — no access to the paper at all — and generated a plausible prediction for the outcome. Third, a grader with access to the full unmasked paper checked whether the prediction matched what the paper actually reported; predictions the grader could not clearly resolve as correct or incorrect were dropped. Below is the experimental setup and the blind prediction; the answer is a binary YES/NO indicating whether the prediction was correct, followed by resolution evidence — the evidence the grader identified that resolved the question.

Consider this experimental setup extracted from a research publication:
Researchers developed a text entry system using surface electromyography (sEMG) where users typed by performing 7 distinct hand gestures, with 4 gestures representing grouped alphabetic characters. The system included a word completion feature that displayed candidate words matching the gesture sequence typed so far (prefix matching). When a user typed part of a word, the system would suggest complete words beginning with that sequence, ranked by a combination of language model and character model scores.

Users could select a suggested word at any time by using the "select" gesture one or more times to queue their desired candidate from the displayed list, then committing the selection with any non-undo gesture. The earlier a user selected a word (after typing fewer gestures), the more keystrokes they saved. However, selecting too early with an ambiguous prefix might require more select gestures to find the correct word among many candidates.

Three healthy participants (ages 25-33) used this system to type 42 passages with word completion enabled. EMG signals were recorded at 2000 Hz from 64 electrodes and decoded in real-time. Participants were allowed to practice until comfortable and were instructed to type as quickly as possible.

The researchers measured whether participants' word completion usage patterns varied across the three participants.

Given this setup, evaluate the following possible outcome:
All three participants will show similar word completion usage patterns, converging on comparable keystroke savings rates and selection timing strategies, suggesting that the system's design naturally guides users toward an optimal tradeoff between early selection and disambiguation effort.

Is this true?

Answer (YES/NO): NO